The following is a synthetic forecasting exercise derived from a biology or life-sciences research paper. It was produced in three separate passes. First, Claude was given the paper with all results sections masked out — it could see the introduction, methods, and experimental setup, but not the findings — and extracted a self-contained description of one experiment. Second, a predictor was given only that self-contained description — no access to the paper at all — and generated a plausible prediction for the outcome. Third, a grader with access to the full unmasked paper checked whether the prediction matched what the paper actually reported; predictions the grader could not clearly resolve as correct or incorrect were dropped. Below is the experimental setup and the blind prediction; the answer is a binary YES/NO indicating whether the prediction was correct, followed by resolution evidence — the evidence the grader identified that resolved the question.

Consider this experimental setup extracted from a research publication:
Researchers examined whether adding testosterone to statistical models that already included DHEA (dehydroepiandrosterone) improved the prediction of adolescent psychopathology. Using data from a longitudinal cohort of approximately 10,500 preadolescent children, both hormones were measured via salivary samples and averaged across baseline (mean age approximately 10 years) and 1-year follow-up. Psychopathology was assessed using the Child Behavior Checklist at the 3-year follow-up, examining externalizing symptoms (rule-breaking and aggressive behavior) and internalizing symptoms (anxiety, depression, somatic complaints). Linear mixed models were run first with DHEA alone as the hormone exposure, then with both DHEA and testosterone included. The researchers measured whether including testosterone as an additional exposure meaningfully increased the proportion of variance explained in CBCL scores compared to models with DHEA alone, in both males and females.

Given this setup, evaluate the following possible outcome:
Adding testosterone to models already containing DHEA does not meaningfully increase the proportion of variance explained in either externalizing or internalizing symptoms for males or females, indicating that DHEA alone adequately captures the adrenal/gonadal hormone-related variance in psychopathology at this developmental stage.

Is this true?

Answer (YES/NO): YES